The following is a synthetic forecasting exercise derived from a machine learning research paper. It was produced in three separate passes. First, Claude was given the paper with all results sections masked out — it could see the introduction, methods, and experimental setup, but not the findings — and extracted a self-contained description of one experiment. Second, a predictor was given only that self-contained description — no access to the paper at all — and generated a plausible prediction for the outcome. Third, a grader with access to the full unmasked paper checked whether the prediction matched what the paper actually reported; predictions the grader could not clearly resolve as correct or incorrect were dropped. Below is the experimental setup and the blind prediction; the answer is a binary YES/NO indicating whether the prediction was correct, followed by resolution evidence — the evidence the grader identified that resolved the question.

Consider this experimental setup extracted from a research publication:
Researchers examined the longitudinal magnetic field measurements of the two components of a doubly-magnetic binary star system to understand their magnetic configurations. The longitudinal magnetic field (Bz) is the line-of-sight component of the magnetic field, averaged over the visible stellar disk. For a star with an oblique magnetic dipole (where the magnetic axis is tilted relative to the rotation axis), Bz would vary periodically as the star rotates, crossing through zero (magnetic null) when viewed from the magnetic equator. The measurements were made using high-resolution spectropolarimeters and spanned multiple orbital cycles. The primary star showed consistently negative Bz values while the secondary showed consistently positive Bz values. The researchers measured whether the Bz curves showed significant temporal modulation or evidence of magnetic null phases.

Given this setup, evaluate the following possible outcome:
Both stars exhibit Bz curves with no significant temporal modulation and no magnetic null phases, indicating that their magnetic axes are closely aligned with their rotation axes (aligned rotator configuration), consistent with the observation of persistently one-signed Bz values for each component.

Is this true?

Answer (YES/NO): YES